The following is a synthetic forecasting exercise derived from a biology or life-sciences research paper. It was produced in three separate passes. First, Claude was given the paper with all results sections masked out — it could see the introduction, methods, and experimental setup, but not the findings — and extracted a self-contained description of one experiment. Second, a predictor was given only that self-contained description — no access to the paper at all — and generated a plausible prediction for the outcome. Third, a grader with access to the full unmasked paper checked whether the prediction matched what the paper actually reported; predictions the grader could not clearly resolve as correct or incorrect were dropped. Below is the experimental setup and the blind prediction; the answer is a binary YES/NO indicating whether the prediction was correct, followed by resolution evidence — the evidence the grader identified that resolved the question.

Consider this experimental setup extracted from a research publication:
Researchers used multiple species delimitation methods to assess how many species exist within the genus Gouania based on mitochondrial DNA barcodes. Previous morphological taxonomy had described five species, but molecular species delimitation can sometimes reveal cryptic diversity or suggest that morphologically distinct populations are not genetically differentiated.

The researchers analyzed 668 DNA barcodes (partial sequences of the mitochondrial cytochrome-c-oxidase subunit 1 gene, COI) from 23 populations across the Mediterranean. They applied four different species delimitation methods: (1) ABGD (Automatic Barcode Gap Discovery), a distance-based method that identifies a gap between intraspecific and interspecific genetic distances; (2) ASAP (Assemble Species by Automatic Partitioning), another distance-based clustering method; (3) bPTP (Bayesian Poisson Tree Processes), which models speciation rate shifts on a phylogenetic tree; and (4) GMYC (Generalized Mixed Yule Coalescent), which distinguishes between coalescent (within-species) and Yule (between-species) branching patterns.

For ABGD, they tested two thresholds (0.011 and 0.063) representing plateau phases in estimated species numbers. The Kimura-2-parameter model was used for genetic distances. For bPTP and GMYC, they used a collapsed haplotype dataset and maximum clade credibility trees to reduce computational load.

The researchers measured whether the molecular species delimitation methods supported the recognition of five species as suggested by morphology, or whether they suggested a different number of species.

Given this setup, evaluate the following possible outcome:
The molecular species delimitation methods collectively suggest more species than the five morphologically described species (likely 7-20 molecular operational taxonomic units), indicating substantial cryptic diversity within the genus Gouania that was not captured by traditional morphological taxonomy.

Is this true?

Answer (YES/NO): NO